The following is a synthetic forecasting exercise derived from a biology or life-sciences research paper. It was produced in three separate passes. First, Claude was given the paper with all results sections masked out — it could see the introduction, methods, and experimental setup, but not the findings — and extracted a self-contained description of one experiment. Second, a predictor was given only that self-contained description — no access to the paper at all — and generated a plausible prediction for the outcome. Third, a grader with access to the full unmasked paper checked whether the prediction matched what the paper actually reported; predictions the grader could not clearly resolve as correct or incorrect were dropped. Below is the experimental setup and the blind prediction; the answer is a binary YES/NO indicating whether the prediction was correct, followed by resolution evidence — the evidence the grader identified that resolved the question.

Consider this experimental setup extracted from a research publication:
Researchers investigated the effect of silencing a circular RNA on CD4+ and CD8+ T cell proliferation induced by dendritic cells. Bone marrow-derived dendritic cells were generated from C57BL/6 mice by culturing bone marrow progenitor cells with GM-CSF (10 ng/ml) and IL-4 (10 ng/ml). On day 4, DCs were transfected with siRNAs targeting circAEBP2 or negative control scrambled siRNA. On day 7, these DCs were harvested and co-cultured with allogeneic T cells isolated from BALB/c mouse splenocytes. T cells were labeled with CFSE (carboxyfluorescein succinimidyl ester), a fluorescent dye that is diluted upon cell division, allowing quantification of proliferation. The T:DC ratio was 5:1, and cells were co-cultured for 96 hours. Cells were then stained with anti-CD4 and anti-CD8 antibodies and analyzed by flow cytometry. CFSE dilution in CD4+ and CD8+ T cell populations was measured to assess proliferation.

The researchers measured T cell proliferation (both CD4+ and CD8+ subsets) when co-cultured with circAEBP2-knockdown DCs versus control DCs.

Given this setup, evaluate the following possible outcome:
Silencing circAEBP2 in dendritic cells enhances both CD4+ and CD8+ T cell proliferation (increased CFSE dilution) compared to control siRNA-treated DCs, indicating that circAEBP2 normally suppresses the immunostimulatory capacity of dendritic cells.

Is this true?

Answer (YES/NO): NO